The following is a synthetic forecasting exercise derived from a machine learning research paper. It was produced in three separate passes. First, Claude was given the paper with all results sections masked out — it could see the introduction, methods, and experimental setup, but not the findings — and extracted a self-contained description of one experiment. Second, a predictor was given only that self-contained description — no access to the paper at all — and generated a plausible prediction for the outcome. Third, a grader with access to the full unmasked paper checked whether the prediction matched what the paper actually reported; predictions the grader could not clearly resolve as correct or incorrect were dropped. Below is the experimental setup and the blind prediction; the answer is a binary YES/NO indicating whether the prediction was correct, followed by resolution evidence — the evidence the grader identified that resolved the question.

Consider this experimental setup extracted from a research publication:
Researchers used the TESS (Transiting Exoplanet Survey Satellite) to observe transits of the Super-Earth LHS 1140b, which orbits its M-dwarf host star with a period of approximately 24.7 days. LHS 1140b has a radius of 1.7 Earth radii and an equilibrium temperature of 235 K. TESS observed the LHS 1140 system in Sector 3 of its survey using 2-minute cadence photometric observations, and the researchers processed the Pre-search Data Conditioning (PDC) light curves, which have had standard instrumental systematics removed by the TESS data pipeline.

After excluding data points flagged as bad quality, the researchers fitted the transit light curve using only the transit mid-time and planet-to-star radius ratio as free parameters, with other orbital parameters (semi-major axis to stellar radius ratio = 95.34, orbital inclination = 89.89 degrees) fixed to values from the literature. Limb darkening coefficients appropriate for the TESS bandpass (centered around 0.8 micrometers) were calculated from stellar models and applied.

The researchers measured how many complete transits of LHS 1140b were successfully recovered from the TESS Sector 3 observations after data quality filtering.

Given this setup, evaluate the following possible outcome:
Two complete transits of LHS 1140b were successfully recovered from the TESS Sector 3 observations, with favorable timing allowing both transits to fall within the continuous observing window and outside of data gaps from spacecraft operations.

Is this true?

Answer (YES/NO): NO